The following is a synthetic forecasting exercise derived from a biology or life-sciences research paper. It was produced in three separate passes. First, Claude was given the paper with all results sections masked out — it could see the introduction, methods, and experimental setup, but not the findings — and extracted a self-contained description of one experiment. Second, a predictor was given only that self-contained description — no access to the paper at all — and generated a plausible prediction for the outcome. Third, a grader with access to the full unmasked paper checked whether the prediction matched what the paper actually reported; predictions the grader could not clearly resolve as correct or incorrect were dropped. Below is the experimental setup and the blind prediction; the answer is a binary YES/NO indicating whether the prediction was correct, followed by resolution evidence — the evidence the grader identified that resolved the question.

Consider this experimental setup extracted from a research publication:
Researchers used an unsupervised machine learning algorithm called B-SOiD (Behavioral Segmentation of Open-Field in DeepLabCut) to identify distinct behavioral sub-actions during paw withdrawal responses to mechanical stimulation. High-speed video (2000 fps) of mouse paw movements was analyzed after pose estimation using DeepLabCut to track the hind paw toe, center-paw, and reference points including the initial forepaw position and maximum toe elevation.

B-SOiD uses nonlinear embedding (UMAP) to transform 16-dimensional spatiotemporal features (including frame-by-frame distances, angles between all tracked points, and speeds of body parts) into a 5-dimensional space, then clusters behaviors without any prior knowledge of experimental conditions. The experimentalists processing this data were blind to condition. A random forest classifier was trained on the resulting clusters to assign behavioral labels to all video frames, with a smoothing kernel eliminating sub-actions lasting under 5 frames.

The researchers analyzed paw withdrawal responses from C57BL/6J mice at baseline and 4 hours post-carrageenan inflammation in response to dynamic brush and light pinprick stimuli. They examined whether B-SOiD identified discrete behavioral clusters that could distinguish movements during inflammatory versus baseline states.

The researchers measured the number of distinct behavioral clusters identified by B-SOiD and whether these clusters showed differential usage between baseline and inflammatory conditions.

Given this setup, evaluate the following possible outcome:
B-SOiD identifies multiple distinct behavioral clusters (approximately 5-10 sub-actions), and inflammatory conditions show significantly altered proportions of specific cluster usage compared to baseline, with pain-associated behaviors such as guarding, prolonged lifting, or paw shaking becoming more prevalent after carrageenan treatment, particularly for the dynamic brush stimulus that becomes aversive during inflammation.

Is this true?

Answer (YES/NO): NO